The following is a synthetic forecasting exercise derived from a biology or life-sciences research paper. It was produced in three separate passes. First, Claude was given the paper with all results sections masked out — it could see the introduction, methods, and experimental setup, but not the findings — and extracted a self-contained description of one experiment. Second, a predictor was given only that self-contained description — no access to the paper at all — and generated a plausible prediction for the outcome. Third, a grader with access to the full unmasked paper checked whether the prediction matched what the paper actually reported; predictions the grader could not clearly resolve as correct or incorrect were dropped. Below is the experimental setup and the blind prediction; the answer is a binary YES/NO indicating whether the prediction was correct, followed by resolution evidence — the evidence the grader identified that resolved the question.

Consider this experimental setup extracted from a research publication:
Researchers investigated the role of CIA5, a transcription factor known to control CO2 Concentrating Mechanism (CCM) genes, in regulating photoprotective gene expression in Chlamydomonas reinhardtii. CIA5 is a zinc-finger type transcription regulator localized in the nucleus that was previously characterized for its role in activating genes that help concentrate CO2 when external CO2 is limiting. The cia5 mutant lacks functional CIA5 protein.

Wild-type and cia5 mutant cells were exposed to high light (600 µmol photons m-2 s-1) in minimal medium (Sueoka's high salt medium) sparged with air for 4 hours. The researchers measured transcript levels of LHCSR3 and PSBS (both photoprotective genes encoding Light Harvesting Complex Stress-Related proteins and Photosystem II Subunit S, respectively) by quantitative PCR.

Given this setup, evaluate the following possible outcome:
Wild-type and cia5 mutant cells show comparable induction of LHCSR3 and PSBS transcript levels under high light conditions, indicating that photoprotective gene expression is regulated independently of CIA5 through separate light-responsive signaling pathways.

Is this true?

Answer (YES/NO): NO